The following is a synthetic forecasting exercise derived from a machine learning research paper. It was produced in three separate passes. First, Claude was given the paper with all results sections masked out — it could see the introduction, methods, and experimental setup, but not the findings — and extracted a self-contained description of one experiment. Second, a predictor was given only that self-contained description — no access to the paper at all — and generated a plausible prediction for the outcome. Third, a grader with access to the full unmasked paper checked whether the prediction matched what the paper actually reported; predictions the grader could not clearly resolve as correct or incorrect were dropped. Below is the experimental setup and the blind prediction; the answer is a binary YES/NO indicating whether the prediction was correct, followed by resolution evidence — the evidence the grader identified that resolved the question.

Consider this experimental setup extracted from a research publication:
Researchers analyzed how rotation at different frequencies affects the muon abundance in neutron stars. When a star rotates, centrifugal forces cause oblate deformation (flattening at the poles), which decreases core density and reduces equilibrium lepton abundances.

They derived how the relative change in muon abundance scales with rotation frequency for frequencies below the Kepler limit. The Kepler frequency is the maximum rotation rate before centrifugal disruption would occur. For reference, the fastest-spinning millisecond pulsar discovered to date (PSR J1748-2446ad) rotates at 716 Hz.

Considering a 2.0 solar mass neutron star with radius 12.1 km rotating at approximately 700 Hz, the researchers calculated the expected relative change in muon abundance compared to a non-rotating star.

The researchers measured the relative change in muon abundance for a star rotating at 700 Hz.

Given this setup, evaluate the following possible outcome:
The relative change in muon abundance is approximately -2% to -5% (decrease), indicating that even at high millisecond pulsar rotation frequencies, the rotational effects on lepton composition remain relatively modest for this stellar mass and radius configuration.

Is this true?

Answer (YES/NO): NO